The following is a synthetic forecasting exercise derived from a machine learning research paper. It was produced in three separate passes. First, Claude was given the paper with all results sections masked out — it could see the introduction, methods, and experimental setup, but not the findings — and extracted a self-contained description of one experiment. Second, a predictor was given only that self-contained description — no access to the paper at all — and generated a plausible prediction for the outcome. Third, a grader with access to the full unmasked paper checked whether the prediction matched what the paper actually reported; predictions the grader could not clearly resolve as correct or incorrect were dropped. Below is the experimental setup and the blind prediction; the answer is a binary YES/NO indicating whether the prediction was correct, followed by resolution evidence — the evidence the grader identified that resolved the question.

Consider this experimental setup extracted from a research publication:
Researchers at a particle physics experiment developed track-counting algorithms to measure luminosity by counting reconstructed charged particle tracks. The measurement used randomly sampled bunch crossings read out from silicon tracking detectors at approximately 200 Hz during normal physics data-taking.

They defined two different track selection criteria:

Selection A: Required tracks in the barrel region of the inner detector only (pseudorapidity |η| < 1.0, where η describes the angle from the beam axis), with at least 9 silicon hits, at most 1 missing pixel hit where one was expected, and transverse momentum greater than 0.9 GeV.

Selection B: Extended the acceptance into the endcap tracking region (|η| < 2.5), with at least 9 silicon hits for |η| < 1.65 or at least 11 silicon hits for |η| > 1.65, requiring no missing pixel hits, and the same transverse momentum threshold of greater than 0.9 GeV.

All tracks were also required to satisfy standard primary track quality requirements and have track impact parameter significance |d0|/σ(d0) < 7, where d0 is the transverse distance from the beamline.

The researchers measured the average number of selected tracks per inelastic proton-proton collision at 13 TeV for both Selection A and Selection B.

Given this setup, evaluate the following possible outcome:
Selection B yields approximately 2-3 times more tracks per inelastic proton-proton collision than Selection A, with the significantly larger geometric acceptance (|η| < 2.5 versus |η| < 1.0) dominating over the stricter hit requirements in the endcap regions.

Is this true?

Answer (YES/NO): YES